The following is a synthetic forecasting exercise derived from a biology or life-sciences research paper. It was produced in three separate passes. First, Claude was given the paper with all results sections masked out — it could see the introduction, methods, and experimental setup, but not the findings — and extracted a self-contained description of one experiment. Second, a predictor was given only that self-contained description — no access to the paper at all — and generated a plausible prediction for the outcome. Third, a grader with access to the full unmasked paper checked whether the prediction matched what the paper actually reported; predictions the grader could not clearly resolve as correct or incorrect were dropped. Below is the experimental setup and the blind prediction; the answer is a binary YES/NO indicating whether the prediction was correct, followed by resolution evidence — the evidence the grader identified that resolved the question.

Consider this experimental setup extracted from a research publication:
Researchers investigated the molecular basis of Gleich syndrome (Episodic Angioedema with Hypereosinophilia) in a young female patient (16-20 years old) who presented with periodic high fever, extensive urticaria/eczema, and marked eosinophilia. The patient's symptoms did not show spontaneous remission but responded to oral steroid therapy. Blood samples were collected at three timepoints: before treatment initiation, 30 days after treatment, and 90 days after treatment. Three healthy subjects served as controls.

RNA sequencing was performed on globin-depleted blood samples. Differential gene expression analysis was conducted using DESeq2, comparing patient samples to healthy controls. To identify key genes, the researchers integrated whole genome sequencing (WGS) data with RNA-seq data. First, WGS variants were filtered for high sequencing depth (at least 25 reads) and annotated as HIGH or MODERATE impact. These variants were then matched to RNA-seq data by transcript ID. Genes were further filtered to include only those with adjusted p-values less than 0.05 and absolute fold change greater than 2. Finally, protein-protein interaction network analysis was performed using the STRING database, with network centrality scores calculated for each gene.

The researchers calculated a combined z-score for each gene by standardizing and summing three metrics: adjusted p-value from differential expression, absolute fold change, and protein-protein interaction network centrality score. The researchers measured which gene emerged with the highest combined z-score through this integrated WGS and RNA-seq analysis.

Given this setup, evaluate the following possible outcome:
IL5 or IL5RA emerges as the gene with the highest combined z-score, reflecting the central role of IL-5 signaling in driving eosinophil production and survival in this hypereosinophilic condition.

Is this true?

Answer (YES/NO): NO